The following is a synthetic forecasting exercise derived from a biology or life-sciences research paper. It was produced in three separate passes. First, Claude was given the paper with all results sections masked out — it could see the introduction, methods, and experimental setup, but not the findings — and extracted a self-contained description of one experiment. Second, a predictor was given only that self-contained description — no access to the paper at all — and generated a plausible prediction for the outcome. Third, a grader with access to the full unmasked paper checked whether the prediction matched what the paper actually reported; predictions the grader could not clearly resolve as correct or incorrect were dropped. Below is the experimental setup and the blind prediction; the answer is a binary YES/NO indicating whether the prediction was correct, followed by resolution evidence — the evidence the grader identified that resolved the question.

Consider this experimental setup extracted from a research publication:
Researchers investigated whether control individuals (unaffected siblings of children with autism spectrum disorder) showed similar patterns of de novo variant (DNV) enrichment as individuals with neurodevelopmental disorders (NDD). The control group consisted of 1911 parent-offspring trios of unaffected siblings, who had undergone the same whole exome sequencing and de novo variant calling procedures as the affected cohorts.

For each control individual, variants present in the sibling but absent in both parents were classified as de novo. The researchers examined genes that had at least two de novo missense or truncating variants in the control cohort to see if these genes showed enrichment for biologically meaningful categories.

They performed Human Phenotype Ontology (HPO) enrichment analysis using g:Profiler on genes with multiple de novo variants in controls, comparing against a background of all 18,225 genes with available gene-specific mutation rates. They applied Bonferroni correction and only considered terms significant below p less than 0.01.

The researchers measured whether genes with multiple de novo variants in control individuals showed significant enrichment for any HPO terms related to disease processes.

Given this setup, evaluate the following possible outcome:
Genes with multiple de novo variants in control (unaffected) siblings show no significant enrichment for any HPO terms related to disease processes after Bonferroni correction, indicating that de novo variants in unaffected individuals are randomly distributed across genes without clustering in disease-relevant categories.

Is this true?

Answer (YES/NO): YES